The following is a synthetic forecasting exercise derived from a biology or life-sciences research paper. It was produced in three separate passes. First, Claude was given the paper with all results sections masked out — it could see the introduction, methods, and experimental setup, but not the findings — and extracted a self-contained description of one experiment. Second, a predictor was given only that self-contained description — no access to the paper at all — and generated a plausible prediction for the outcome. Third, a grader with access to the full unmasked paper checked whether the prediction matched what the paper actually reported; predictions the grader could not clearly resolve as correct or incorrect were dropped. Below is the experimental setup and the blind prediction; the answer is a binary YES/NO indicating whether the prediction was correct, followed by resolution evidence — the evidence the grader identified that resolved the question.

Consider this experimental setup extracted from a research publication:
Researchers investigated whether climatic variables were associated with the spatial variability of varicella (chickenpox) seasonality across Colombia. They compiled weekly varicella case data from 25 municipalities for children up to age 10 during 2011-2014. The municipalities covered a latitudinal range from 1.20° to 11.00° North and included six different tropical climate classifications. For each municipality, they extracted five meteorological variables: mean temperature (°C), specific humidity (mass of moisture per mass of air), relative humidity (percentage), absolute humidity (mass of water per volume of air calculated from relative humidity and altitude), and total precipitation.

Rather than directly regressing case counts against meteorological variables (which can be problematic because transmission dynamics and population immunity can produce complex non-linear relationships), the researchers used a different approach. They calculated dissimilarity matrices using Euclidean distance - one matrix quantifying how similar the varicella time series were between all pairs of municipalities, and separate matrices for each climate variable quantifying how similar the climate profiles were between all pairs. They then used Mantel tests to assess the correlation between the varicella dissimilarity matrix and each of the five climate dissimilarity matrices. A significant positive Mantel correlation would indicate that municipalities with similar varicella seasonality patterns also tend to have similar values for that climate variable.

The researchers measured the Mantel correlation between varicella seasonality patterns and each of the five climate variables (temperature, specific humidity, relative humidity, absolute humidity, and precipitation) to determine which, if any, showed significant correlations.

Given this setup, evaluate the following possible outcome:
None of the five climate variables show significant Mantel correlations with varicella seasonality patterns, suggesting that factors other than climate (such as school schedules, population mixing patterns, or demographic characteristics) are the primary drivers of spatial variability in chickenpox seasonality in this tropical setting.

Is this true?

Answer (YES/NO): NO